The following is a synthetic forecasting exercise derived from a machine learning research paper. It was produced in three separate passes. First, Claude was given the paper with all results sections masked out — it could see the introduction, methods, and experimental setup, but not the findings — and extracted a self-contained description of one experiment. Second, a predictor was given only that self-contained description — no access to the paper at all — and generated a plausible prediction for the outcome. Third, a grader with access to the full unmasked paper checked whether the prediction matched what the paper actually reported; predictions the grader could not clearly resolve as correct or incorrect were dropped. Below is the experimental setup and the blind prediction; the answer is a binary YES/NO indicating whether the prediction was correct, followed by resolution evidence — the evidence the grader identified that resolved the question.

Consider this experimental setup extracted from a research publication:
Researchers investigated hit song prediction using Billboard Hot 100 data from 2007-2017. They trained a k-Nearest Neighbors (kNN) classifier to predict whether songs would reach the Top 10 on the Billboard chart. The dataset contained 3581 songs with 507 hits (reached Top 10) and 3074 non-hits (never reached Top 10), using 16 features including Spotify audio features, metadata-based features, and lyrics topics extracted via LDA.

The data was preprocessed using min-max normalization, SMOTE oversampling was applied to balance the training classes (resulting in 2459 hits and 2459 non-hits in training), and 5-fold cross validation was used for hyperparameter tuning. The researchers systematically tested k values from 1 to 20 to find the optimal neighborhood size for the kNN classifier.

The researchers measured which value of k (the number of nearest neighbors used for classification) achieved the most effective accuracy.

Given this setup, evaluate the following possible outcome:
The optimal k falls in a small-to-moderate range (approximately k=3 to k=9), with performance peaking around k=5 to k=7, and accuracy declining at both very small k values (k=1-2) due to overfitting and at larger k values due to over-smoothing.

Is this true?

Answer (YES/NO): NO